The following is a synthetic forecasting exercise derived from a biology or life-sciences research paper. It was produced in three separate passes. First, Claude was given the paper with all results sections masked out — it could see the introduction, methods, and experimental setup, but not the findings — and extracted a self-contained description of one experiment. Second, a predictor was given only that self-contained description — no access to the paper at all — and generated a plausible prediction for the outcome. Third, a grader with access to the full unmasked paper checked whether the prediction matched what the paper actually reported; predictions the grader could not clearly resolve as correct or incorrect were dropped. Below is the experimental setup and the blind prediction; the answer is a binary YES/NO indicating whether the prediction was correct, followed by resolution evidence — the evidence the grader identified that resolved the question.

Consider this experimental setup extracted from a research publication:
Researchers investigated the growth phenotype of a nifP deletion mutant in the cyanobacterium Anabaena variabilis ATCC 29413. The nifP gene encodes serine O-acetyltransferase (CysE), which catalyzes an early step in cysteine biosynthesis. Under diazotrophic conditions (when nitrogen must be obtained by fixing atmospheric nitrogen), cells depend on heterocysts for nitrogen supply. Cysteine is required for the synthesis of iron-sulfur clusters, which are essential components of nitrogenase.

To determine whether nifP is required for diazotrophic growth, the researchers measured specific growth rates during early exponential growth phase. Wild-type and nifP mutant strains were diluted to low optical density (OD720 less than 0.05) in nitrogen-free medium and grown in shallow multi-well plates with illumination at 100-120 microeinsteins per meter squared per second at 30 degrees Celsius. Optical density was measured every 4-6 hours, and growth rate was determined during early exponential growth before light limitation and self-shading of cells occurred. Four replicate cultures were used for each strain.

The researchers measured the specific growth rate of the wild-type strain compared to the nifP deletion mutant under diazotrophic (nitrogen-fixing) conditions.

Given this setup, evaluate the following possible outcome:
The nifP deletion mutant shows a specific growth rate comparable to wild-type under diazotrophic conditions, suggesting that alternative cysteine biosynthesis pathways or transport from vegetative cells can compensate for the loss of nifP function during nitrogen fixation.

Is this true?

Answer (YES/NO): YES